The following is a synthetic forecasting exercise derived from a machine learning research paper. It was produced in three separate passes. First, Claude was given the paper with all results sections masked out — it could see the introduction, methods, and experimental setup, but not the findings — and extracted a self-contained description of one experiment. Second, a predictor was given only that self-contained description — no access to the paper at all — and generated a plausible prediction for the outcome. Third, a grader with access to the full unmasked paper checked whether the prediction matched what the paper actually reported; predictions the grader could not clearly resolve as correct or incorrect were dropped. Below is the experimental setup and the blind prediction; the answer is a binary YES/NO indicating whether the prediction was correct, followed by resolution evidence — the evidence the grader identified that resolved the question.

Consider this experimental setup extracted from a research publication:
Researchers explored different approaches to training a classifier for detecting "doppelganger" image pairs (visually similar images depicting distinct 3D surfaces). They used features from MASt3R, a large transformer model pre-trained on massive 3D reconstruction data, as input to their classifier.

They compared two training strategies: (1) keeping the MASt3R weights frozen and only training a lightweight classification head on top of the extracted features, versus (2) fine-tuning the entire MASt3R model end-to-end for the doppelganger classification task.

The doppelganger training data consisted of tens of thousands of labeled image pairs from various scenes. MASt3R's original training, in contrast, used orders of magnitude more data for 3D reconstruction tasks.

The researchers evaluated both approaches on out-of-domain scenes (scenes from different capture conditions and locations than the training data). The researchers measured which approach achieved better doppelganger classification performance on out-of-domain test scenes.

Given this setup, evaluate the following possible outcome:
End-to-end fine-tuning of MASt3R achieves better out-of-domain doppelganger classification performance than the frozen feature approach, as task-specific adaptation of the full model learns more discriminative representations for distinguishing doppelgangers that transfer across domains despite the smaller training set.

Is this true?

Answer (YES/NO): NO